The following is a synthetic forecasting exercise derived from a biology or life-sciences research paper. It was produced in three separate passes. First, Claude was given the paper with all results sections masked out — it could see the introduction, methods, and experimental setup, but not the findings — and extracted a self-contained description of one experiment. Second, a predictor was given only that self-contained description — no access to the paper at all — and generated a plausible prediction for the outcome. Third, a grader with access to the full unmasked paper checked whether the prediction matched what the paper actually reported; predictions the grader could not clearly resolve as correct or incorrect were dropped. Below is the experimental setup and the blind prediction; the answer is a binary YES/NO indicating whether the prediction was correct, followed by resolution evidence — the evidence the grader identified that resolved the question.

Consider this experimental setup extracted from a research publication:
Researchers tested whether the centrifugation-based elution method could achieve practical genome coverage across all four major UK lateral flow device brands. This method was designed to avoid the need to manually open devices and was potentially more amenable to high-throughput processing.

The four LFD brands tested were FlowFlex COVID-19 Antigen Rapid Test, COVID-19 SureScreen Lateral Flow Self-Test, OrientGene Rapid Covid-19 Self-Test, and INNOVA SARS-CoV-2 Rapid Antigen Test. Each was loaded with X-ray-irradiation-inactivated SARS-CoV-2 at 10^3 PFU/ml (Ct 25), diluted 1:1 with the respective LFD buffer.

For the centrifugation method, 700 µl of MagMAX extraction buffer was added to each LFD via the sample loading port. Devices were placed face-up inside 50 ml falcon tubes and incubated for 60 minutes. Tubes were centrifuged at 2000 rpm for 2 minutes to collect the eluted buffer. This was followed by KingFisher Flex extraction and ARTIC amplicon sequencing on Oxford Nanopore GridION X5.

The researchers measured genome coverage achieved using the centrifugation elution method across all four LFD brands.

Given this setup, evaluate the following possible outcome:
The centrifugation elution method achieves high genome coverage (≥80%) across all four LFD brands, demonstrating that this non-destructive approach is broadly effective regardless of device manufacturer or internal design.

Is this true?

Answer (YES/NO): NO